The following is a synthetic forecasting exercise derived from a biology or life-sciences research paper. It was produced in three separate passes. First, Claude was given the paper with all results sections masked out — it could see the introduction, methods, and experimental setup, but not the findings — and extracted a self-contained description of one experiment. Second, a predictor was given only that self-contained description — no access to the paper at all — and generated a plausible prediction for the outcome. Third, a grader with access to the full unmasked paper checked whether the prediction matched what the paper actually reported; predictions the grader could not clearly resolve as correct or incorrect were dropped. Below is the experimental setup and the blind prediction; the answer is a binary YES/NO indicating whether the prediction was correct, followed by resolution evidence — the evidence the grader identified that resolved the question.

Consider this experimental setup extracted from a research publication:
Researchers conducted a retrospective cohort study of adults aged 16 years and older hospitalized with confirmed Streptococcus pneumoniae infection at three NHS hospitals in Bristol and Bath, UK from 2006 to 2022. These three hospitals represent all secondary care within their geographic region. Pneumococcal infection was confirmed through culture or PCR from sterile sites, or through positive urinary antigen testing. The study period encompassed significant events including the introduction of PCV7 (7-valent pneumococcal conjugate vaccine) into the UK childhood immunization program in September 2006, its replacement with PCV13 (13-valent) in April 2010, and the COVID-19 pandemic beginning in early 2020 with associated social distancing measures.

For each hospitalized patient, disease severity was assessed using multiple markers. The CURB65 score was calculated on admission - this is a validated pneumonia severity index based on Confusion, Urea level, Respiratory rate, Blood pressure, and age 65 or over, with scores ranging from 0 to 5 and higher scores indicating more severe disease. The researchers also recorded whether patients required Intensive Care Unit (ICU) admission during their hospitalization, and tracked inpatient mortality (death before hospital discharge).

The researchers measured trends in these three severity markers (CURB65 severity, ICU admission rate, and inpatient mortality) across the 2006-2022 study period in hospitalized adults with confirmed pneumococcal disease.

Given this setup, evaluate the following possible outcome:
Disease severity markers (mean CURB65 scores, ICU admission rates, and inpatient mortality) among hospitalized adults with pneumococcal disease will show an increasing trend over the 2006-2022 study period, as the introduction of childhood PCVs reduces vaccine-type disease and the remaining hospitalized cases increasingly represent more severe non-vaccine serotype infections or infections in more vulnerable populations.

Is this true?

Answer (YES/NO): NO